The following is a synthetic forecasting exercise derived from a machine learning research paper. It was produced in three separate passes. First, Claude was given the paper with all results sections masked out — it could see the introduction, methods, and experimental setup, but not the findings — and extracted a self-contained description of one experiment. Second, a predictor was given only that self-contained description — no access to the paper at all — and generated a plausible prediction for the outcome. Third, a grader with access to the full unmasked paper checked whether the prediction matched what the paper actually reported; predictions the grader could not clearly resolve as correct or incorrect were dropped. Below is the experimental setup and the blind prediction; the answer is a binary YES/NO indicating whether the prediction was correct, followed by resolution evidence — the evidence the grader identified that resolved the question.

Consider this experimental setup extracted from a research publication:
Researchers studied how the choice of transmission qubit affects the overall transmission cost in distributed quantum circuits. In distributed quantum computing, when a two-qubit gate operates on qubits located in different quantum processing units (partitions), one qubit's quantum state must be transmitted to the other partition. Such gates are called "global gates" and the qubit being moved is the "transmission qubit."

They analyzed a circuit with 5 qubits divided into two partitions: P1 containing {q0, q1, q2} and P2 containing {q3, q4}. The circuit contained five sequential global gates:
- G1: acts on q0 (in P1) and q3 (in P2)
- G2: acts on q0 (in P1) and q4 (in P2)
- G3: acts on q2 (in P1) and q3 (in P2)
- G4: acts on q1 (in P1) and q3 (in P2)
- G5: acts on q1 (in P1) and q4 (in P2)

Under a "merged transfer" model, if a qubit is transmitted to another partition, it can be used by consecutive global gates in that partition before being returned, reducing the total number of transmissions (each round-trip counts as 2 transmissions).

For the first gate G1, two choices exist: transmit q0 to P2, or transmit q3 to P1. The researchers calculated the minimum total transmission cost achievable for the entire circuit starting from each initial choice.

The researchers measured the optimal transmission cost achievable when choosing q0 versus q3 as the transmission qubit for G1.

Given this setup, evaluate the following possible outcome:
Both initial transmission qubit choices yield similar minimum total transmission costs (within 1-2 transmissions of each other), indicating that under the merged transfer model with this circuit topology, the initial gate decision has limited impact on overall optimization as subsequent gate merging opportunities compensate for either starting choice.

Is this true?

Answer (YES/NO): NO